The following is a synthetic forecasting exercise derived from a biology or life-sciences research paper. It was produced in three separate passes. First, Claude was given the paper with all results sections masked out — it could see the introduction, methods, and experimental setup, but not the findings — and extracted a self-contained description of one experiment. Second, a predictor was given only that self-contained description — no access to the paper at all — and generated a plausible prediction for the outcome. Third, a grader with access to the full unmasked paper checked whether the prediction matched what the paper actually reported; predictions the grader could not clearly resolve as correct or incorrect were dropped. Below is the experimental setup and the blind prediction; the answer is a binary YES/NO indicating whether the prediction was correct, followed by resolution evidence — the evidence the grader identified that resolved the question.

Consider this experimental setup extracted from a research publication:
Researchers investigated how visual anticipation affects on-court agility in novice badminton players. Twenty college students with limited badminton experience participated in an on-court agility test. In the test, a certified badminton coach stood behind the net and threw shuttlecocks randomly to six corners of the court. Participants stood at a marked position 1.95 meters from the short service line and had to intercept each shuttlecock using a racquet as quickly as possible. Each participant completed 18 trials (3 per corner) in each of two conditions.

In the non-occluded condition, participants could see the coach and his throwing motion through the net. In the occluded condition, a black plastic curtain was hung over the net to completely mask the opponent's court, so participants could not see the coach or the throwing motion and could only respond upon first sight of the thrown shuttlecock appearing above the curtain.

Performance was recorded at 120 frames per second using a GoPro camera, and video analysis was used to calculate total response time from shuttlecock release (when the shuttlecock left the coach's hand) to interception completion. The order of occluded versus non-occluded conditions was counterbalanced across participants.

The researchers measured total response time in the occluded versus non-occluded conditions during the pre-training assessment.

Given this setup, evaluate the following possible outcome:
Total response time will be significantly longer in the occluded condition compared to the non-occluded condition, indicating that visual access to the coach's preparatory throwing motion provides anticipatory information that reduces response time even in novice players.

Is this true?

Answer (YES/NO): YES